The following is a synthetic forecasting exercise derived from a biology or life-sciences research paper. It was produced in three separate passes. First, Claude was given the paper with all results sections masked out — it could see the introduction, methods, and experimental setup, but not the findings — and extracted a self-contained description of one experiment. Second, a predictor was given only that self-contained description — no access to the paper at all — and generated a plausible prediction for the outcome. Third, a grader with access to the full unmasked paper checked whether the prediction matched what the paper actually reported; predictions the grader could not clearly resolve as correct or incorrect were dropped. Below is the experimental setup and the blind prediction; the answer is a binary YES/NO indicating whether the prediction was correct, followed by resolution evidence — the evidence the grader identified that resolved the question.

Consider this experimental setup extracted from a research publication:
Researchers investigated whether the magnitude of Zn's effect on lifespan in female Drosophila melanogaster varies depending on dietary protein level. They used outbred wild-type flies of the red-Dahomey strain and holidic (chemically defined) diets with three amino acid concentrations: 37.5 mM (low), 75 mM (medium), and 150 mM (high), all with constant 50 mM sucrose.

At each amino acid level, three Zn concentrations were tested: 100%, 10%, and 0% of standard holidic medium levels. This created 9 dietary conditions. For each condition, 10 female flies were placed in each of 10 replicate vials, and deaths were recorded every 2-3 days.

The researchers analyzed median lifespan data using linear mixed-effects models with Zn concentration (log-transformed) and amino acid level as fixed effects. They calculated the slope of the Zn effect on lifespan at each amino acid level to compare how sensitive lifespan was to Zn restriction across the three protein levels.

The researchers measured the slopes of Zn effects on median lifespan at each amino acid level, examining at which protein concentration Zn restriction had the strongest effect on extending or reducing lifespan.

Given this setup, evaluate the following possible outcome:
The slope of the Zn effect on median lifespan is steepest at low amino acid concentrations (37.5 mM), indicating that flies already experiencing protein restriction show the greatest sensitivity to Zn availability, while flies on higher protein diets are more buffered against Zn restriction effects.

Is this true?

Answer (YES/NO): NO